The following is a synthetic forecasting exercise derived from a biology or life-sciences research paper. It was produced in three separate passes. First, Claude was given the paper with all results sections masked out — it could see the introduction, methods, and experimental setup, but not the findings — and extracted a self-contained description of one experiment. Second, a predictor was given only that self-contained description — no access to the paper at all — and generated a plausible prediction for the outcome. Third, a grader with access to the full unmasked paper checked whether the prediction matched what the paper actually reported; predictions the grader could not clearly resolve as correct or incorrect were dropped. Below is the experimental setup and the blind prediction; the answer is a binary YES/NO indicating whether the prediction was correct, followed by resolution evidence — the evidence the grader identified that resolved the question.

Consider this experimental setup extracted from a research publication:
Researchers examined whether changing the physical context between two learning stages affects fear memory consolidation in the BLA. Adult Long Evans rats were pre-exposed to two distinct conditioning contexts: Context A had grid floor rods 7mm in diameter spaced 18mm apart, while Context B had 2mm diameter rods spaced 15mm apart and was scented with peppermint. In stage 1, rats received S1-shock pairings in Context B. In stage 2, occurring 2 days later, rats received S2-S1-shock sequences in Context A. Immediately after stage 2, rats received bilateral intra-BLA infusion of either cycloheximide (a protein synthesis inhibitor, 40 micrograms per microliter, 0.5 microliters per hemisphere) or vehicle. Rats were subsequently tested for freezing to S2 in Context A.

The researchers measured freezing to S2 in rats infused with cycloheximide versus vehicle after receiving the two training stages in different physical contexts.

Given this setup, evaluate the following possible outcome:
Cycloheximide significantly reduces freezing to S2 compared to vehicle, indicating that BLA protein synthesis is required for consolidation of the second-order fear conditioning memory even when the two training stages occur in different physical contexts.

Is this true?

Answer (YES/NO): YES